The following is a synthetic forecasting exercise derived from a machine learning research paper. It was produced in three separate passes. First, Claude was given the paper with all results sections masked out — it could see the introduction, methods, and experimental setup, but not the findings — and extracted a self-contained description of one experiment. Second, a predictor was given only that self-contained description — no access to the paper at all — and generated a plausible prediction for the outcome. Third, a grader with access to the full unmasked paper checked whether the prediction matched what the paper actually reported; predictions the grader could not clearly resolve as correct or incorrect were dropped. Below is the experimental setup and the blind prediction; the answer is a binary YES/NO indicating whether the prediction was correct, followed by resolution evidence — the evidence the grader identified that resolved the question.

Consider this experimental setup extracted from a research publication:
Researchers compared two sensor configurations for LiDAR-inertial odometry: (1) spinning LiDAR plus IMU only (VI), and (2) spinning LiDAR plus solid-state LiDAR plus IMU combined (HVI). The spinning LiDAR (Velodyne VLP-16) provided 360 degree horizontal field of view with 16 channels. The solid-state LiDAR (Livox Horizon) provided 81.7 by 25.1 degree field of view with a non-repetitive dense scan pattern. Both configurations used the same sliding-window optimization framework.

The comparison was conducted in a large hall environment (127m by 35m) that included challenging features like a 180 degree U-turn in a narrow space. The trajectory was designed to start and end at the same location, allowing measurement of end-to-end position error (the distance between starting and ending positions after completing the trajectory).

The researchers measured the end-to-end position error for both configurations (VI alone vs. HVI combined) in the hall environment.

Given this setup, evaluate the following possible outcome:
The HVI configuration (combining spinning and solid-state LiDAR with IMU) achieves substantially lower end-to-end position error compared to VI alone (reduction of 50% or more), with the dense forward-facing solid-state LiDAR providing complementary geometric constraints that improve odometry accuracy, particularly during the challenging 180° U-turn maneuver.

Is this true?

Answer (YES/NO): NO